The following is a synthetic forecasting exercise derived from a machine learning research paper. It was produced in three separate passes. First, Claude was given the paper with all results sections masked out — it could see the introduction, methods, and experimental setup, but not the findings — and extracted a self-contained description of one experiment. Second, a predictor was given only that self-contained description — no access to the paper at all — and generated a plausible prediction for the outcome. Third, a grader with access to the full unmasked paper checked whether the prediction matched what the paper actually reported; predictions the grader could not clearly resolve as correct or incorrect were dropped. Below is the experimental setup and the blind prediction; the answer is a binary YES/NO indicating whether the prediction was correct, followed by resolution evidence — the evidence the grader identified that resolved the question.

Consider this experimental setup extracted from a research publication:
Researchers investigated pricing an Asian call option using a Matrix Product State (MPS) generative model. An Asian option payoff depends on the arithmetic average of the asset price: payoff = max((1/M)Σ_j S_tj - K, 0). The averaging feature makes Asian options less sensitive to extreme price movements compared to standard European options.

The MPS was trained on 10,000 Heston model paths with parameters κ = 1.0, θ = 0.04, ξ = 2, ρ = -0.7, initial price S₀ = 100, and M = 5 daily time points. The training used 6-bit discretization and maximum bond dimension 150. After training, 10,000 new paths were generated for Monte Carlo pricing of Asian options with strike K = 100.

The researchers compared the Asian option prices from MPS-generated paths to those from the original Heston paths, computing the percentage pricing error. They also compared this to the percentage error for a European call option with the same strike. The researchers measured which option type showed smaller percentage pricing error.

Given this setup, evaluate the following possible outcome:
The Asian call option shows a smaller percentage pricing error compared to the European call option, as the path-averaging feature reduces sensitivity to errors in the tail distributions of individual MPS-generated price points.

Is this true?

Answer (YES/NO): YES